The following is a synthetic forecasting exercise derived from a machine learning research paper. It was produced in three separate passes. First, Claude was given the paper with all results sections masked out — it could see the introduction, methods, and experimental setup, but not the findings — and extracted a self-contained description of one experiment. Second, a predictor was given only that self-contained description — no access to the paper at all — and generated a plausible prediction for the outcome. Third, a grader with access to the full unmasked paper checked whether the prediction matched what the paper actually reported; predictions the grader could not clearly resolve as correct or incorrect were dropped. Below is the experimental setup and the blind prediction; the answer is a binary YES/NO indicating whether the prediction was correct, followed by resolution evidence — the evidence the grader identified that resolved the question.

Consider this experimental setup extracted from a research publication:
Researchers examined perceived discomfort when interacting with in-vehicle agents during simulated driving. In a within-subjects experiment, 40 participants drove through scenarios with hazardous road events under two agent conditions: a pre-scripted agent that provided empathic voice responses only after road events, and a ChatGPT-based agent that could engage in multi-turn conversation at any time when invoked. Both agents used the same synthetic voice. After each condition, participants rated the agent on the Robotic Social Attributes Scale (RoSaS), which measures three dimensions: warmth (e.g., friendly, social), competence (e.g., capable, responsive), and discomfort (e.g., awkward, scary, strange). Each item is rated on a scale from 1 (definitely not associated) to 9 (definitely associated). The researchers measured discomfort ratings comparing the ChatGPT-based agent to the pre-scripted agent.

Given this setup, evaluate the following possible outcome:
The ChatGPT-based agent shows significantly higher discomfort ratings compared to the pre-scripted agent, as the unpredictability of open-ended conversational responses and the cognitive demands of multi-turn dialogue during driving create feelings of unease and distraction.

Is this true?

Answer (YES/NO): NO